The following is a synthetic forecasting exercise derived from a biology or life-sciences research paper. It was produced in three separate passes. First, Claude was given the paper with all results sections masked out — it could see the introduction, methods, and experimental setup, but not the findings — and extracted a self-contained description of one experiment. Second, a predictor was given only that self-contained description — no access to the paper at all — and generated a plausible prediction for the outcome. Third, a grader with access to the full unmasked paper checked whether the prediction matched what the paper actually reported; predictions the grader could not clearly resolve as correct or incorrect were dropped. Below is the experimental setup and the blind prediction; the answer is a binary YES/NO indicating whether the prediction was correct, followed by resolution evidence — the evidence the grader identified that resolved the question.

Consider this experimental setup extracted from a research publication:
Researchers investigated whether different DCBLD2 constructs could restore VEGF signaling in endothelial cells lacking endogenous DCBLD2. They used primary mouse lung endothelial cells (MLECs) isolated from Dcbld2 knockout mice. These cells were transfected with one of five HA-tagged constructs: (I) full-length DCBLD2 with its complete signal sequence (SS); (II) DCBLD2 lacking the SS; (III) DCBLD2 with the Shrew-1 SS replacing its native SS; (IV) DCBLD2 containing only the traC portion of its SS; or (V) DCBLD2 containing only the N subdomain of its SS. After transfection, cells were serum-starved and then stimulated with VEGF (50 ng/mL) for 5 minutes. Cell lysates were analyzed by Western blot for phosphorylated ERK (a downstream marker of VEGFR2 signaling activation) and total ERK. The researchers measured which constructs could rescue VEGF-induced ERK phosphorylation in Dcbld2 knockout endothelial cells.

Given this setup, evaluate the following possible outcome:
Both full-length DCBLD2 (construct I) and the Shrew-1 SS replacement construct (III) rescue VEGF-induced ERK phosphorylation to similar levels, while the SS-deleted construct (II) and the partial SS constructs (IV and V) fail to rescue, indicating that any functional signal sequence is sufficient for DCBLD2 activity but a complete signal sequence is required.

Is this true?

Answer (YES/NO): NO